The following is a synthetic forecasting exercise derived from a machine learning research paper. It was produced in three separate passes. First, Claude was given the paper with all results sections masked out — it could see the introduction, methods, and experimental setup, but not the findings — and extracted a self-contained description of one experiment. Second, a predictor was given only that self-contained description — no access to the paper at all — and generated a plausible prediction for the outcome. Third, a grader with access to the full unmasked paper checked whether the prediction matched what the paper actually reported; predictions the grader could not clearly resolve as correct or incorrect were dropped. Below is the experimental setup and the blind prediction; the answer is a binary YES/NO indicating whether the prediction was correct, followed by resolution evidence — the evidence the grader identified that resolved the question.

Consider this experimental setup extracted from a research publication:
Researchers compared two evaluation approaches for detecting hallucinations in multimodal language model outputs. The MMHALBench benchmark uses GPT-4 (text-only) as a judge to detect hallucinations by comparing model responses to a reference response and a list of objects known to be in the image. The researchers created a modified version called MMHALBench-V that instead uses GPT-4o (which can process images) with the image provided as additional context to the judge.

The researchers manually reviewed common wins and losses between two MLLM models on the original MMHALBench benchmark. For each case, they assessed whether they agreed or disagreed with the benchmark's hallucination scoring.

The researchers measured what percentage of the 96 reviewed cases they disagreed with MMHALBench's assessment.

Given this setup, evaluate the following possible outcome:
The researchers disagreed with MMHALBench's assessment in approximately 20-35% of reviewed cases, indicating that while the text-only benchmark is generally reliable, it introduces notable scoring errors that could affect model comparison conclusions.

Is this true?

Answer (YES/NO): YES